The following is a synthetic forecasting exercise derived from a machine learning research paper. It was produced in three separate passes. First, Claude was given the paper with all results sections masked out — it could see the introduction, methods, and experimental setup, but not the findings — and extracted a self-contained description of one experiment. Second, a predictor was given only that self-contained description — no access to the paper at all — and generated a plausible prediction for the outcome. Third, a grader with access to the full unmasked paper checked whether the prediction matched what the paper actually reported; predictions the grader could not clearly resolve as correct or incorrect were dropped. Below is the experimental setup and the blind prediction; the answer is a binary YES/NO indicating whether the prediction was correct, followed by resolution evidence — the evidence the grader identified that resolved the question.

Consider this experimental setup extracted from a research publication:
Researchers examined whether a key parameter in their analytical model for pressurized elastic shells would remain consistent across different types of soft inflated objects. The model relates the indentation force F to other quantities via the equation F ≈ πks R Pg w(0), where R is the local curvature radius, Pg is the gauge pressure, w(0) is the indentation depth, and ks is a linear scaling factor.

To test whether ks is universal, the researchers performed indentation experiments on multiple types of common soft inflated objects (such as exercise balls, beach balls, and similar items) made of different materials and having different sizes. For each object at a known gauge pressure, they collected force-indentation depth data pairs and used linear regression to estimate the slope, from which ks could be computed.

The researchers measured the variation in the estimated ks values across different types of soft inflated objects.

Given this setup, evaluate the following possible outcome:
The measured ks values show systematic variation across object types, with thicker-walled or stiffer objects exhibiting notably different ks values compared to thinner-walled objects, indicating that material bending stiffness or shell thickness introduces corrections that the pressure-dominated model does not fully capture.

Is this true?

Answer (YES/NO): NO